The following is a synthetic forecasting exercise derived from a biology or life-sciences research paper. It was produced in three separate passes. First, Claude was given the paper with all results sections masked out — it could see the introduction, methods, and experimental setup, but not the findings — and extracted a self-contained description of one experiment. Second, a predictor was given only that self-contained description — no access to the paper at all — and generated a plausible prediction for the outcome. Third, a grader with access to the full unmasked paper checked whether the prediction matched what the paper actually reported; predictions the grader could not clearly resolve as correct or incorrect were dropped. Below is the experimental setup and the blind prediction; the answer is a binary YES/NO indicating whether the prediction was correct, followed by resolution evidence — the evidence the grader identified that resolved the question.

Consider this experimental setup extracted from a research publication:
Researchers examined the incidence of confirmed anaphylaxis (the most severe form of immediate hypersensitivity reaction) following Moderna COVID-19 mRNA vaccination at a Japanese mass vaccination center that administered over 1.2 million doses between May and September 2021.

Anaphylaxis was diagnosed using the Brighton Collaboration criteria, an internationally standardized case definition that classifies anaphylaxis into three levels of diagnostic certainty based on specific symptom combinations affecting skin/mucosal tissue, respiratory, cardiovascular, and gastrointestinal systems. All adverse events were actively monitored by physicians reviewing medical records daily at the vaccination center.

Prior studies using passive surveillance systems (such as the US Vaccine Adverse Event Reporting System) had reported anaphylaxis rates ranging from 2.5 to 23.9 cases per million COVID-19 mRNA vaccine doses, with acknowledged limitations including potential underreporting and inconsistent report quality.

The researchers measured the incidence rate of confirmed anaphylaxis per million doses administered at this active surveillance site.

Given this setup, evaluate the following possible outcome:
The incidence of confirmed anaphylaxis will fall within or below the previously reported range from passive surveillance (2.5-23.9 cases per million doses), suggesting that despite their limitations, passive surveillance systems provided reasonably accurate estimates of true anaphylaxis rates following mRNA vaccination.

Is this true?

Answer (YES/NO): YES